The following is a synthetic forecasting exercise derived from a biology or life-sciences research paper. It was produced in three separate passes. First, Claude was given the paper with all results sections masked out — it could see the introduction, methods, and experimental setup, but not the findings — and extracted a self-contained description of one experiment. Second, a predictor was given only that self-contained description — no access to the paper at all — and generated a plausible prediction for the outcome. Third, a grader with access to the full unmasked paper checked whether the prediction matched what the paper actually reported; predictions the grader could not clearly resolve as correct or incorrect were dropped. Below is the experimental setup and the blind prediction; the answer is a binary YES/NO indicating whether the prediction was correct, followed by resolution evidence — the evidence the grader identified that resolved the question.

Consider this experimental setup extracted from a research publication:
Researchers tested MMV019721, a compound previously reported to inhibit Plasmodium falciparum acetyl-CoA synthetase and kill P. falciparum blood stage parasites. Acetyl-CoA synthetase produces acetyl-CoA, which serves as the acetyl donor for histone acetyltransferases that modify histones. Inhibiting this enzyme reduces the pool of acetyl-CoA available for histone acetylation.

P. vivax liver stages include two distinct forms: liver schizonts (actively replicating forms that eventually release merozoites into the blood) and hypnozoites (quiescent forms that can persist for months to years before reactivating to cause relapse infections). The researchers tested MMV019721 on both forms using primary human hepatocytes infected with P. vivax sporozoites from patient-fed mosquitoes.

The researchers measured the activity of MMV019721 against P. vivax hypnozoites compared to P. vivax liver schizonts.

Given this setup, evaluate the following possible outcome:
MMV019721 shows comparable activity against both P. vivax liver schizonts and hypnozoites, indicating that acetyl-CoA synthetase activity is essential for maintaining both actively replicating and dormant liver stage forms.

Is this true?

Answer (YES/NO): NO